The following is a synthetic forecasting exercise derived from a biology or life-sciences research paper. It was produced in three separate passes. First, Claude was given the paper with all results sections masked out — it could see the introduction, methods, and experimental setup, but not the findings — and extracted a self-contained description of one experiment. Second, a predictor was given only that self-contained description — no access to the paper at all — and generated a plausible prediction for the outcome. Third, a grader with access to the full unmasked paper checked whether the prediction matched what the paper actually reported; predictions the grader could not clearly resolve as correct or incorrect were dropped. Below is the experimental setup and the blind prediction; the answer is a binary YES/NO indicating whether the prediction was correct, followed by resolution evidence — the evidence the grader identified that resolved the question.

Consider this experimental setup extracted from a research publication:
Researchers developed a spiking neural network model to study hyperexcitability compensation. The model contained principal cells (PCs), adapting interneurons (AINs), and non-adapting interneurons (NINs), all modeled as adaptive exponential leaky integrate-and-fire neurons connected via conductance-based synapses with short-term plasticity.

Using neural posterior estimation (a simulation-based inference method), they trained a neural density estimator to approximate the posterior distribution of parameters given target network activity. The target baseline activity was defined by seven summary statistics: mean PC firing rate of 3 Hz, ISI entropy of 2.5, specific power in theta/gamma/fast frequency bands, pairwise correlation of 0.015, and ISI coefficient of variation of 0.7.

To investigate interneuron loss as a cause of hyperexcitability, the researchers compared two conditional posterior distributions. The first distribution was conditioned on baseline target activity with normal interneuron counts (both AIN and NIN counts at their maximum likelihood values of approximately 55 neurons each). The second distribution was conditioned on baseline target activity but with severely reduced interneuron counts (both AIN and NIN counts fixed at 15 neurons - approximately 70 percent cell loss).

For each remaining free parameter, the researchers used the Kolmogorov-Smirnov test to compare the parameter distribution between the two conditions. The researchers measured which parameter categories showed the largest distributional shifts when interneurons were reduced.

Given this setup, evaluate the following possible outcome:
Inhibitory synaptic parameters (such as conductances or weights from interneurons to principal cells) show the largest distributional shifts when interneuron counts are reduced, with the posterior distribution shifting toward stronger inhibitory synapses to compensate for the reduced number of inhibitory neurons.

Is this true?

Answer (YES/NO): YES